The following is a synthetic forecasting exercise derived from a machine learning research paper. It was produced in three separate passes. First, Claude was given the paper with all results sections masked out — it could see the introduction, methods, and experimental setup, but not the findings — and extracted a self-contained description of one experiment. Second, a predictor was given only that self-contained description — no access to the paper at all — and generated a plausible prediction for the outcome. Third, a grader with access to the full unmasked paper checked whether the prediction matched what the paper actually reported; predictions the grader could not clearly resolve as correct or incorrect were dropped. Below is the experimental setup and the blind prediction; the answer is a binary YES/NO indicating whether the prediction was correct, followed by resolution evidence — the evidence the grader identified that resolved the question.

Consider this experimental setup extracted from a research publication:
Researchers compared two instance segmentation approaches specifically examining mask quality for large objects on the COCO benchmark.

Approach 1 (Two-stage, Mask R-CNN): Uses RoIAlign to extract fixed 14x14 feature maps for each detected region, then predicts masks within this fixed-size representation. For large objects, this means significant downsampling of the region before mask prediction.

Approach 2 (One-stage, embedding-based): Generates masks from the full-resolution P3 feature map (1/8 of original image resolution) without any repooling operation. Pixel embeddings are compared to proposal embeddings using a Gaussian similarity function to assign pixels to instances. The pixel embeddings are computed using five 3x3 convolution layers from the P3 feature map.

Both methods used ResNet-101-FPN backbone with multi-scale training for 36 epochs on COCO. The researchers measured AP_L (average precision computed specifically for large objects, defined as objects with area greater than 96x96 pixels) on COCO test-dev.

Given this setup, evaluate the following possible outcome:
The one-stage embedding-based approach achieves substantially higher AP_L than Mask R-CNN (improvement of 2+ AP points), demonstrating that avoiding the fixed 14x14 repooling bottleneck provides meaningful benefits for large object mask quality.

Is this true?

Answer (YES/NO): NO